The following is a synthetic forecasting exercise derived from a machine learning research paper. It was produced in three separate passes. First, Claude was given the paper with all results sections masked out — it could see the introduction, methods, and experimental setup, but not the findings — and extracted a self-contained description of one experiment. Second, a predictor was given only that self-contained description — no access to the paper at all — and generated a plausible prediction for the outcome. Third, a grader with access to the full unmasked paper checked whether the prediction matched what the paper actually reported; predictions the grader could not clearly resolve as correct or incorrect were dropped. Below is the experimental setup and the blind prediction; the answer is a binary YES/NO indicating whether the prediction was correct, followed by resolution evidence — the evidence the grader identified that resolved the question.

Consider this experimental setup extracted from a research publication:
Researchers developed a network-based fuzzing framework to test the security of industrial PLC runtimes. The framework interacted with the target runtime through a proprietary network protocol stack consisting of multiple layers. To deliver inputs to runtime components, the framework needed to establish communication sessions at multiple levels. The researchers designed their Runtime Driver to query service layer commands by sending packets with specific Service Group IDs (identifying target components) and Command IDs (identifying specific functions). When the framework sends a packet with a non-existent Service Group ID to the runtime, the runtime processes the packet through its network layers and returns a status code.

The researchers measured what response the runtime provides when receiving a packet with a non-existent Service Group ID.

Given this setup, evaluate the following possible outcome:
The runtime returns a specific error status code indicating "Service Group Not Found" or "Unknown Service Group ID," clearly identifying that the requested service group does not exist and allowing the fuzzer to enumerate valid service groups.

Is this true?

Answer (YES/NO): YES